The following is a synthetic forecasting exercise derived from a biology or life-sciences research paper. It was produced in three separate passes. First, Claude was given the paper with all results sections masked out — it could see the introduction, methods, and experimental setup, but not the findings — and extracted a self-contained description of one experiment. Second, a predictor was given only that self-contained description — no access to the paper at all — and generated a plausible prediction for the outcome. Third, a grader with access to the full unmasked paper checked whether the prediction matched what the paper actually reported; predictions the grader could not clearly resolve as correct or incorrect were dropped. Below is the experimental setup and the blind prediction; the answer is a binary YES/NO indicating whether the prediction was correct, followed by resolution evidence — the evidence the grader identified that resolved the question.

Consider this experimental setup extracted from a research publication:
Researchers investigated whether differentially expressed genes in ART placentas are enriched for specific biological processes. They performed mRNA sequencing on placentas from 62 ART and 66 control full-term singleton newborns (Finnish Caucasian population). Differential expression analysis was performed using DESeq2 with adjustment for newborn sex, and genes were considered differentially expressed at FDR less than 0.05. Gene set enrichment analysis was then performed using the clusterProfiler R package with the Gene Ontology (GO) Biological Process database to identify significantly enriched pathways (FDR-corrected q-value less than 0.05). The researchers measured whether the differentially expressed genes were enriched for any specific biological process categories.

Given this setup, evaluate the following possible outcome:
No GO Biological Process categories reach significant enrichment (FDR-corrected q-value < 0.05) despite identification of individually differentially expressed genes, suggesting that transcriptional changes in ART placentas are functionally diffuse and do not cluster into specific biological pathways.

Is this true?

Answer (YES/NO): NO